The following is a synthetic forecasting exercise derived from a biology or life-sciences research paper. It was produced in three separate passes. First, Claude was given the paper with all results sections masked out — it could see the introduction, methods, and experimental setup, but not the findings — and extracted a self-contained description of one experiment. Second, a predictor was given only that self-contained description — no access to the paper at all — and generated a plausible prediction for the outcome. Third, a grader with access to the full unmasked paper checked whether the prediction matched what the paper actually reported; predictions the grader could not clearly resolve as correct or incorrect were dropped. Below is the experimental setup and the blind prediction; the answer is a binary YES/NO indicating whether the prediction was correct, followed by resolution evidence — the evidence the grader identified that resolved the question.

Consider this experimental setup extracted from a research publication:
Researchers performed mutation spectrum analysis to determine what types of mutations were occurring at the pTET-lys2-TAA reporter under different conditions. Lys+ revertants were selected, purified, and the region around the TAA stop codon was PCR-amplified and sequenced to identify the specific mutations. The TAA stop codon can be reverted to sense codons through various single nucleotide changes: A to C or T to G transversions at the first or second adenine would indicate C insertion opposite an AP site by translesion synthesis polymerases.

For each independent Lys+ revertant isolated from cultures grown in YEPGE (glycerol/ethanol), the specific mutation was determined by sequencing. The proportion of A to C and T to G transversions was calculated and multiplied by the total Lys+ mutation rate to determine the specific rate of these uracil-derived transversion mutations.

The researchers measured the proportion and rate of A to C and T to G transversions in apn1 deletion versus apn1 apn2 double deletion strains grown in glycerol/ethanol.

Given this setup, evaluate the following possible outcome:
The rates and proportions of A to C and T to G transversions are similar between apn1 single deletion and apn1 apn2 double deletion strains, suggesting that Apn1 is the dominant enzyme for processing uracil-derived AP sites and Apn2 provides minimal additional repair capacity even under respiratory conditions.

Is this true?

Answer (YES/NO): NO